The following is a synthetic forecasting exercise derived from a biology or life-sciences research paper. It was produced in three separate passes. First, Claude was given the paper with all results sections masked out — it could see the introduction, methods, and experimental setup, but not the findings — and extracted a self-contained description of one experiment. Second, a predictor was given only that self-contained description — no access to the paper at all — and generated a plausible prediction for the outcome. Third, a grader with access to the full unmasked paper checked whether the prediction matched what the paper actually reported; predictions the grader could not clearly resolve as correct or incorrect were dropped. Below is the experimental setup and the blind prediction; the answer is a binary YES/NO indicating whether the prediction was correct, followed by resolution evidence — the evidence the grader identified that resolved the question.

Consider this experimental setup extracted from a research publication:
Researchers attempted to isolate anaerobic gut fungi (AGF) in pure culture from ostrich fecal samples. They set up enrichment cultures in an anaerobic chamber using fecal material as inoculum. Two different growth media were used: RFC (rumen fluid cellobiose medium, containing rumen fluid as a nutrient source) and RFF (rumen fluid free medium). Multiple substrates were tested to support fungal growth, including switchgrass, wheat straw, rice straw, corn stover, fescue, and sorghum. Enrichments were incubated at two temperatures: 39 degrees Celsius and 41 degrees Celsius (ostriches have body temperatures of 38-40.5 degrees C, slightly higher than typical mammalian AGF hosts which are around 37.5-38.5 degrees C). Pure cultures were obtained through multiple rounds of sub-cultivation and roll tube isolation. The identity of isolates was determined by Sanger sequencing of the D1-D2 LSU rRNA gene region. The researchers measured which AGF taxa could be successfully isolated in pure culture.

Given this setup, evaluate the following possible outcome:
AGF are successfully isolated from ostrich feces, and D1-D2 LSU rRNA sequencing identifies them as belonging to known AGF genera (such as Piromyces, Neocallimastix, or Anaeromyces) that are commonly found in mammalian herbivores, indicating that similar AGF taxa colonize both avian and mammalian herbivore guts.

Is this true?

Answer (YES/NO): NO